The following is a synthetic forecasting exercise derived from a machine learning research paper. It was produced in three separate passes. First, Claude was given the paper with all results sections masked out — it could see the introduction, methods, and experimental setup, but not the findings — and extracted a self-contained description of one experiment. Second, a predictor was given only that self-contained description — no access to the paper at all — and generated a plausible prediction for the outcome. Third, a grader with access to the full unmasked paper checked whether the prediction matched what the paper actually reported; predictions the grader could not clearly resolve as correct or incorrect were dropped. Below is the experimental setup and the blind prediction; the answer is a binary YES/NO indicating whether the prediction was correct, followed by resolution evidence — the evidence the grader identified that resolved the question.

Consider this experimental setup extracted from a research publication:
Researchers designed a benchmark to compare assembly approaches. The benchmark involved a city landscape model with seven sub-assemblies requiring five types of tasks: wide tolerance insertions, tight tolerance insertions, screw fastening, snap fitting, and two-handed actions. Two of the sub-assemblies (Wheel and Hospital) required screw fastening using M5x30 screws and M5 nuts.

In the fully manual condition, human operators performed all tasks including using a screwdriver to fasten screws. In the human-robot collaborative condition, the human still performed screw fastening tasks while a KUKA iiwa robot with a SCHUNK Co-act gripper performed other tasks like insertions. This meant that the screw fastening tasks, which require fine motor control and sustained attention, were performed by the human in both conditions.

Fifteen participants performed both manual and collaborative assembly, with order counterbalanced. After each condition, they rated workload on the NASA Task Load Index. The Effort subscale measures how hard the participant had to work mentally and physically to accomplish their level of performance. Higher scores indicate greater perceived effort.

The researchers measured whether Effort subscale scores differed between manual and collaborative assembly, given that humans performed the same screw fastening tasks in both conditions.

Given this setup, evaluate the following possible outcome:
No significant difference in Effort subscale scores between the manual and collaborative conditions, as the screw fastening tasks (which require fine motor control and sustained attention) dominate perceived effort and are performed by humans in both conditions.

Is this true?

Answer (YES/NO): NO